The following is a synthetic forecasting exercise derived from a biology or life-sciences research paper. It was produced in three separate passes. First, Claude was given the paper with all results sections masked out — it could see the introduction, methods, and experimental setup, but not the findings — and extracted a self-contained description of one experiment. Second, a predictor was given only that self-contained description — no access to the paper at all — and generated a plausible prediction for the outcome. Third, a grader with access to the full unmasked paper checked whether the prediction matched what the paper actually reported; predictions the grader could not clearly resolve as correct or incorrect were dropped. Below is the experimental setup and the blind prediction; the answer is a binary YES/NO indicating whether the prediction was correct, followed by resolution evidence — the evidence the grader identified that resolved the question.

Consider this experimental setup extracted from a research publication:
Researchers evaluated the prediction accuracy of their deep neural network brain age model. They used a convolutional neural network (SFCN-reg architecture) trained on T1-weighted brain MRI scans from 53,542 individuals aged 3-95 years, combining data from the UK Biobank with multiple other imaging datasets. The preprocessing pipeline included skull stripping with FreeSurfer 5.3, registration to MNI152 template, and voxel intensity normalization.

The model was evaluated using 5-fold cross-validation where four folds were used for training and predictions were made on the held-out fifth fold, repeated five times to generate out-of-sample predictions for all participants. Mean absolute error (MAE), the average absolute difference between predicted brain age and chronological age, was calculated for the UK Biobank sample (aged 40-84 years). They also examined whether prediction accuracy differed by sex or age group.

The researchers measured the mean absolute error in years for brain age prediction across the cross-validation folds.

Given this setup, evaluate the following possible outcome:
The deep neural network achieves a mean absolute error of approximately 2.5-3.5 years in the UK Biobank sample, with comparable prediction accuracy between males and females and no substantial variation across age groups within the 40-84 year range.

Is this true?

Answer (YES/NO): NO